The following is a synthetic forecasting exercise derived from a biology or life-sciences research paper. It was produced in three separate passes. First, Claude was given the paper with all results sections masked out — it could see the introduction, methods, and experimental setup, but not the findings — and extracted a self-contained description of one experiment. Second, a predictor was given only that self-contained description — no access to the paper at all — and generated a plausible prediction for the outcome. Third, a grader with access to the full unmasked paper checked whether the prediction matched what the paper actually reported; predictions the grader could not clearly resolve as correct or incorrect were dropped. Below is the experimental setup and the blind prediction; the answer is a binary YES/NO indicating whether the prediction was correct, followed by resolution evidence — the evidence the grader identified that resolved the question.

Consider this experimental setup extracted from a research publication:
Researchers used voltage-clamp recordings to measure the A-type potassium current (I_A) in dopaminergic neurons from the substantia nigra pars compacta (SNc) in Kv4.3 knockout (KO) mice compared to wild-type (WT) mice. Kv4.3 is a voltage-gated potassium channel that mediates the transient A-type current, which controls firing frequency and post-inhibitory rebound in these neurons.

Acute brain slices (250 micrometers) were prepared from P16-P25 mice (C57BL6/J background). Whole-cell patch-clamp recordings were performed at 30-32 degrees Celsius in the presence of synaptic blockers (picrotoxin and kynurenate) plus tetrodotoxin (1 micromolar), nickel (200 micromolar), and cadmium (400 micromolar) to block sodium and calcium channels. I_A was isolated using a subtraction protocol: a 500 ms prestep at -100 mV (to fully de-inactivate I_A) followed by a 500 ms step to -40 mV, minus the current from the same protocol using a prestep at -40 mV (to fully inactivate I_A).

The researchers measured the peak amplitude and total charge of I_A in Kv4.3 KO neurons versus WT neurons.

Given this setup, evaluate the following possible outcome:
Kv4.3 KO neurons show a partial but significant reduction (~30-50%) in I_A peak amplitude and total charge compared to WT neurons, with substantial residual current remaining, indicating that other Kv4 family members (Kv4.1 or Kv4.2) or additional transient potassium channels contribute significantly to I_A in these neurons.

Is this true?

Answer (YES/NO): NO